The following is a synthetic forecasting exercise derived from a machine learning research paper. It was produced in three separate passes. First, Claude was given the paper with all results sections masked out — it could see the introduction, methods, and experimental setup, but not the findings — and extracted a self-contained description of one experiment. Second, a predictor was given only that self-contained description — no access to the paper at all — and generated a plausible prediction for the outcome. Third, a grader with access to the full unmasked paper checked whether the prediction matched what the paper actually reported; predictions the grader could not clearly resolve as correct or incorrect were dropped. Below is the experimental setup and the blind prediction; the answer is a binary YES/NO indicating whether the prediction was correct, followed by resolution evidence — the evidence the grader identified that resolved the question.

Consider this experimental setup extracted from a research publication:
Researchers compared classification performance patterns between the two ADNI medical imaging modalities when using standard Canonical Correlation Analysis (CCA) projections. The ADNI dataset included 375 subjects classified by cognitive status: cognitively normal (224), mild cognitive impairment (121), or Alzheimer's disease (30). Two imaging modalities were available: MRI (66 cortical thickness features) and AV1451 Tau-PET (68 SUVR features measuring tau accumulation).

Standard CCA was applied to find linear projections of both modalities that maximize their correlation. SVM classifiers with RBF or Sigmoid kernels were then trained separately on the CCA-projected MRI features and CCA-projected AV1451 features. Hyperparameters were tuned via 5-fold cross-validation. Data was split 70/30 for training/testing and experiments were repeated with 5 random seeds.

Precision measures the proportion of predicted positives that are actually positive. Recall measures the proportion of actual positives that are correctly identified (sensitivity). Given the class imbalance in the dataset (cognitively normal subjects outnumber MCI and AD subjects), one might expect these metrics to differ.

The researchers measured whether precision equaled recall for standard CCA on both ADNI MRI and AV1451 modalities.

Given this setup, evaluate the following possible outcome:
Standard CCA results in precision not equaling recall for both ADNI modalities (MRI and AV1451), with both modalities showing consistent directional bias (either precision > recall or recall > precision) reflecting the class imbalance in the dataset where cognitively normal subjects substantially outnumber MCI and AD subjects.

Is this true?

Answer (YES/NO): NO